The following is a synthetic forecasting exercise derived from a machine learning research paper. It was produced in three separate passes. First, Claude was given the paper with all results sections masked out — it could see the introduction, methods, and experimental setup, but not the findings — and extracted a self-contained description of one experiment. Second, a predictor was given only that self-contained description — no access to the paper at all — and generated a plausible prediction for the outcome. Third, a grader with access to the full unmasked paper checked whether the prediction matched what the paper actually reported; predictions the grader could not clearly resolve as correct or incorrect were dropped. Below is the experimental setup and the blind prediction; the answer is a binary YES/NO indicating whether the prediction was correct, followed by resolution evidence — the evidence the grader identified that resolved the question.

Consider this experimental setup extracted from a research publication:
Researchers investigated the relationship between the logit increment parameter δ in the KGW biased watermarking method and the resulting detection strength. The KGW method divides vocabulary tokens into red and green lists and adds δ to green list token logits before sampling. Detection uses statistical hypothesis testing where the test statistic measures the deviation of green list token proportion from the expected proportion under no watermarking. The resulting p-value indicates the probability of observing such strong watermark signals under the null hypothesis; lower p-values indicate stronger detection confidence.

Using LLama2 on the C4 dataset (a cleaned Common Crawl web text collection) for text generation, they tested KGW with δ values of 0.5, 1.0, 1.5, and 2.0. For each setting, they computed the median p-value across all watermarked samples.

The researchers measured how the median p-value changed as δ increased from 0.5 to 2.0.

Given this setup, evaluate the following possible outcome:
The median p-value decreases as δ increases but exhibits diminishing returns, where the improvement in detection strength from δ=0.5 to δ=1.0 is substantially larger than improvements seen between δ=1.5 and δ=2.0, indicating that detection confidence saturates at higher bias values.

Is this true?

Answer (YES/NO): NO